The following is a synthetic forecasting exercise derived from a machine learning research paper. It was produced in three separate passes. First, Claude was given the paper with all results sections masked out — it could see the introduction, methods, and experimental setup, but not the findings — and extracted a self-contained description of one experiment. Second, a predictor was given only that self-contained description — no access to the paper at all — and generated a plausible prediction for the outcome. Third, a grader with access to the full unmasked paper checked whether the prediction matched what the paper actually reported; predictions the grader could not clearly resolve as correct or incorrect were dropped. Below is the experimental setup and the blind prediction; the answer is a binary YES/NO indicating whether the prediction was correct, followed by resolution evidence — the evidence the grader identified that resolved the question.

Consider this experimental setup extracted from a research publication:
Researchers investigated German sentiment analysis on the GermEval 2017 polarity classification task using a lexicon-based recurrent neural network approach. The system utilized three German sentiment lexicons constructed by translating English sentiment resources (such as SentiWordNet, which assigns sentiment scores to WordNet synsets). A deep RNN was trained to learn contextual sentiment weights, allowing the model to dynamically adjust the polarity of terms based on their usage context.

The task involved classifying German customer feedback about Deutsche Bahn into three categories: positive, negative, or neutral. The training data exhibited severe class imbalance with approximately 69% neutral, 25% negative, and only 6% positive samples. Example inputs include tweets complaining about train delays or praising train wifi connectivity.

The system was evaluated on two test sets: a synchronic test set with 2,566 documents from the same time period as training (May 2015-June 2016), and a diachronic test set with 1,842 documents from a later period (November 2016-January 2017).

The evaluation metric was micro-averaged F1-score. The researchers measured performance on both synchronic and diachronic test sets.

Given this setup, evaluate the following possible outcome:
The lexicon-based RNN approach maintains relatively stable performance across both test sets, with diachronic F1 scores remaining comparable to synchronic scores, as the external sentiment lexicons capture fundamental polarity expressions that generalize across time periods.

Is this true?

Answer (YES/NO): YES